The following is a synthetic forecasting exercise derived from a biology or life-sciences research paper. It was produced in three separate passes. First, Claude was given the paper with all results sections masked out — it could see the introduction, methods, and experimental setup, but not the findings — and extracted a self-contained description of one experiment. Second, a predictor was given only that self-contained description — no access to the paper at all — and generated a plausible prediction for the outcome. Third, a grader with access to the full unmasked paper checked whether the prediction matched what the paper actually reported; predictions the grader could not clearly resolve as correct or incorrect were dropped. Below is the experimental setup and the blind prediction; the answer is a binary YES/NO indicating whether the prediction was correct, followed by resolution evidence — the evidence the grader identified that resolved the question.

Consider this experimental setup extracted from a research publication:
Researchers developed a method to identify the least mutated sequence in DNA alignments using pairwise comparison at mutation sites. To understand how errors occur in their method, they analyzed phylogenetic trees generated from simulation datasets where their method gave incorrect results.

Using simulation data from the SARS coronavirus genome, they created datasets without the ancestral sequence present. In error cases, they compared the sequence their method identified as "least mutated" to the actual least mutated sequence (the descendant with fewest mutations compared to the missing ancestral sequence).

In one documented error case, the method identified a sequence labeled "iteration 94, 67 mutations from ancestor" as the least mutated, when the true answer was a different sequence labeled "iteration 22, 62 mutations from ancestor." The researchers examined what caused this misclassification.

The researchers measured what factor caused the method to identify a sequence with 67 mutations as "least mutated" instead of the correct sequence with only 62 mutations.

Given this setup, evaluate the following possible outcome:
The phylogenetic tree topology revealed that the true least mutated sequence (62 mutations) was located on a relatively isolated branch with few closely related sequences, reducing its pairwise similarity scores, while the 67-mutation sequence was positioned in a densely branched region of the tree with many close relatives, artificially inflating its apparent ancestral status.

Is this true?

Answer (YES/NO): NO